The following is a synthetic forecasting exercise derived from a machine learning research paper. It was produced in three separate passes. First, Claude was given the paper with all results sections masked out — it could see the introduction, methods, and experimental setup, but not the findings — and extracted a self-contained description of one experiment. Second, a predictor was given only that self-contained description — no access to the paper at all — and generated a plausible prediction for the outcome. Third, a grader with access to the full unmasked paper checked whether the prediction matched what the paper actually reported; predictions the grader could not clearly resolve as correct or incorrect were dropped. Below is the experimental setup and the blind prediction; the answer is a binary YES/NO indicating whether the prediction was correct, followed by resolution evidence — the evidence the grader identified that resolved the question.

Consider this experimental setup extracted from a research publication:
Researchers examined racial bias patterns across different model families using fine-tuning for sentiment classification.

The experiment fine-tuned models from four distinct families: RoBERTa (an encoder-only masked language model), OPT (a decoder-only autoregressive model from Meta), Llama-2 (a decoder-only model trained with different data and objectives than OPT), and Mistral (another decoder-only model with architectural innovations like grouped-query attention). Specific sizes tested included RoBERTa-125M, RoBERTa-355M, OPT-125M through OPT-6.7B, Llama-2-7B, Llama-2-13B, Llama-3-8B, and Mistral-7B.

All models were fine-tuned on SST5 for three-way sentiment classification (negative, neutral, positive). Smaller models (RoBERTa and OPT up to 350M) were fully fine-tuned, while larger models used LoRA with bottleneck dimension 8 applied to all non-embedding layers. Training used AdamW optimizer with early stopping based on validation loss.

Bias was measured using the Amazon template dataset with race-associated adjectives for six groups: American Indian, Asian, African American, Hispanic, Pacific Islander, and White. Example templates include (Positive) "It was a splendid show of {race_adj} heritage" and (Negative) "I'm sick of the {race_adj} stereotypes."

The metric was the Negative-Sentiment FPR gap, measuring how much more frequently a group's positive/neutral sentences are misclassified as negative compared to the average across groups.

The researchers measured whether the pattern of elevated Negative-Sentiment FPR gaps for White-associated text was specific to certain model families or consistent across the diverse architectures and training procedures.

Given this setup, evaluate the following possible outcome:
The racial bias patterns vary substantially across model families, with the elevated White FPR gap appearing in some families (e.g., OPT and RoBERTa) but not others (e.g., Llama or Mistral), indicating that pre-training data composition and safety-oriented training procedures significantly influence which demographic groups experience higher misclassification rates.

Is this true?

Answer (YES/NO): NO